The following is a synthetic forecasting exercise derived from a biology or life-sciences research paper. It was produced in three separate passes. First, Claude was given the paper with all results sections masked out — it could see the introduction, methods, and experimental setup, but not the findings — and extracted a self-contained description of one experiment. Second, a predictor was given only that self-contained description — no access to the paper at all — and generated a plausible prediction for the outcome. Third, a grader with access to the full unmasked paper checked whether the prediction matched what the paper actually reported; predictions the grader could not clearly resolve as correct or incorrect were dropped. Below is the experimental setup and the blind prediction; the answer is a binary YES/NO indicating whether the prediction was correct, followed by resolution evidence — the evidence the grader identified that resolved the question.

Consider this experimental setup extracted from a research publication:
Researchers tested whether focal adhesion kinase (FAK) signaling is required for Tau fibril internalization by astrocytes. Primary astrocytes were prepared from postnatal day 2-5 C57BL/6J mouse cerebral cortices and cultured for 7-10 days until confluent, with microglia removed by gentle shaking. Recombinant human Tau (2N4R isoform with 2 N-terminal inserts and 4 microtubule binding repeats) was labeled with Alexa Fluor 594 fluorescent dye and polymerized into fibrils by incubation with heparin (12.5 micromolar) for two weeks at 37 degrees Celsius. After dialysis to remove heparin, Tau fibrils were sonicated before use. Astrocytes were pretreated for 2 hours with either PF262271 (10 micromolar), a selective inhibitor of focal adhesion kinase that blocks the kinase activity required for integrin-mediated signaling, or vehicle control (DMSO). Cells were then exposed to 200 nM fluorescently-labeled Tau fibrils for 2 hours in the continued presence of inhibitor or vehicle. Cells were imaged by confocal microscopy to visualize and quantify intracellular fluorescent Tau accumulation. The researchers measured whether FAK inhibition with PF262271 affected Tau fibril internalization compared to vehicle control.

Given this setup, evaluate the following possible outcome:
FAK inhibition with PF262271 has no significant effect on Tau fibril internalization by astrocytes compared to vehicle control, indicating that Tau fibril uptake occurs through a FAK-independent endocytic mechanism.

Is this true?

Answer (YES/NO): YES